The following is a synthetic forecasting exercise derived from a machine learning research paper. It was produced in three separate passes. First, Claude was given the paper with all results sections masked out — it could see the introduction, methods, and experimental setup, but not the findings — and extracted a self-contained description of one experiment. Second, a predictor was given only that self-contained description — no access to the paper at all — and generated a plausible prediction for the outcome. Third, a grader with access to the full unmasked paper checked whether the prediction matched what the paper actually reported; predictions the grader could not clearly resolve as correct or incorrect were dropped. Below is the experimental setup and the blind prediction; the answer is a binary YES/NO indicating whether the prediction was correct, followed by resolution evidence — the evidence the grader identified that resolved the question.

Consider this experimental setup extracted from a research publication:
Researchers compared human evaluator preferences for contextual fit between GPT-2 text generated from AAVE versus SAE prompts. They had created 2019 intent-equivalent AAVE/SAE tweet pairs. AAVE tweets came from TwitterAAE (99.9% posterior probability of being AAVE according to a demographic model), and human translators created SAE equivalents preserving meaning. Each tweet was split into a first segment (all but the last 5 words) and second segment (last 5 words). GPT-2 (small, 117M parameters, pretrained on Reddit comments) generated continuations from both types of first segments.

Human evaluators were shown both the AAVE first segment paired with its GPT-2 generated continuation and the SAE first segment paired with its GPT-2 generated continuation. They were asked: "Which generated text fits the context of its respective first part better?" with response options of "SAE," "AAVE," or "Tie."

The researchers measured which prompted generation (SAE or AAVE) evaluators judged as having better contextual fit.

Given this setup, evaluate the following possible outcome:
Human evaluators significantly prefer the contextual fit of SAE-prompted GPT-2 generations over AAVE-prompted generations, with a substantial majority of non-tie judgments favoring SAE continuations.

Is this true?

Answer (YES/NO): NO